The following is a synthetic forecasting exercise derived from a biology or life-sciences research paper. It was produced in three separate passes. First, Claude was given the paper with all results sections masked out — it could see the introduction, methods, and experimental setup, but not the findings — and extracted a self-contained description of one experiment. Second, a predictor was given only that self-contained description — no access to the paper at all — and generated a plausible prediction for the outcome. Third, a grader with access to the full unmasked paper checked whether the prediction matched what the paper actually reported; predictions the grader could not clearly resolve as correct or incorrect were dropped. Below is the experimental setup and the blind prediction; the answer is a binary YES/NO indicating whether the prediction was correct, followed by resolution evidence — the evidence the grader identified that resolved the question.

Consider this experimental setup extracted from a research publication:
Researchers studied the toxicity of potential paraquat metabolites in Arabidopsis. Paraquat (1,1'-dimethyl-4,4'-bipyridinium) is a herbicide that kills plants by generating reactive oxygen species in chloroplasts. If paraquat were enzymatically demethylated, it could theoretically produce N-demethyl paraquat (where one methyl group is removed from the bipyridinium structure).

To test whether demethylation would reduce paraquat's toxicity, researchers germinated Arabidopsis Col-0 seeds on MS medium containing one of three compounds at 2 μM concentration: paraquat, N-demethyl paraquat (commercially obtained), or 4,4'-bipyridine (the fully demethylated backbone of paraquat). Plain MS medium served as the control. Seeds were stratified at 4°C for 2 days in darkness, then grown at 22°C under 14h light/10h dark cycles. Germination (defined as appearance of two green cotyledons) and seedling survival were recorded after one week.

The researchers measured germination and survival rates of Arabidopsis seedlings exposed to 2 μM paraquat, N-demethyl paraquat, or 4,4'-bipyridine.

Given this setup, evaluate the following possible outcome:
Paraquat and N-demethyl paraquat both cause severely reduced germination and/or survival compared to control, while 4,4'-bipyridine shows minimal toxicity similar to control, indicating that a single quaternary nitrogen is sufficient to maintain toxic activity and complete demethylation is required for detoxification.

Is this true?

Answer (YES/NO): NO